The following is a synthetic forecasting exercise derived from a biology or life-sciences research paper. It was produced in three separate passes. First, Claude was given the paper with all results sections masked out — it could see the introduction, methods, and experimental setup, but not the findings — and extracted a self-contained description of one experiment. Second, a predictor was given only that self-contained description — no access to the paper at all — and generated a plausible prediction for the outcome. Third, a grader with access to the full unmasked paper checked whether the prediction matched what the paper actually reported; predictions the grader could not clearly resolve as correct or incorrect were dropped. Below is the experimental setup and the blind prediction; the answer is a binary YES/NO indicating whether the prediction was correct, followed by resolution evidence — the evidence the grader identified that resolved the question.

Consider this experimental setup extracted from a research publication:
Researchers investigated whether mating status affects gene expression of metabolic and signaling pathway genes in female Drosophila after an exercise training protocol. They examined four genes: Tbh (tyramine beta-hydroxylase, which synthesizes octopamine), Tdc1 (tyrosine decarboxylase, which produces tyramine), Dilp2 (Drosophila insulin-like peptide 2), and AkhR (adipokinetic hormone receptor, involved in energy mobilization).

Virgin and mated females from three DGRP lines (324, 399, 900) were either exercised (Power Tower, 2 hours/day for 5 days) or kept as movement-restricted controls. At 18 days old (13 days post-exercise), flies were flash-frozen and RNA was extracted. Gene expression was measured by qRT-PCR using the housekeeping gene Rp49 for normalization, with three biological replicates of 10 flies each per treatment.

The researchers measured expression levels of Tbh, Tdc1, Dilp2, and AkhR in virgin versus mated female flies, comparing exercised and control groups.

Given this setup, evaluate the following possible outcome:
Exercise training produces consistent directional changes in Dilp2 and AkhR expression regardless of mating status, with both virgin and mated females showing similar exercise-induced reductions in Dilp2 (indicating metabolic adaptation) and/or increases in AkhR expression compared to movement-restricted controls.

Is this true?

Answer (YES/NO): NO